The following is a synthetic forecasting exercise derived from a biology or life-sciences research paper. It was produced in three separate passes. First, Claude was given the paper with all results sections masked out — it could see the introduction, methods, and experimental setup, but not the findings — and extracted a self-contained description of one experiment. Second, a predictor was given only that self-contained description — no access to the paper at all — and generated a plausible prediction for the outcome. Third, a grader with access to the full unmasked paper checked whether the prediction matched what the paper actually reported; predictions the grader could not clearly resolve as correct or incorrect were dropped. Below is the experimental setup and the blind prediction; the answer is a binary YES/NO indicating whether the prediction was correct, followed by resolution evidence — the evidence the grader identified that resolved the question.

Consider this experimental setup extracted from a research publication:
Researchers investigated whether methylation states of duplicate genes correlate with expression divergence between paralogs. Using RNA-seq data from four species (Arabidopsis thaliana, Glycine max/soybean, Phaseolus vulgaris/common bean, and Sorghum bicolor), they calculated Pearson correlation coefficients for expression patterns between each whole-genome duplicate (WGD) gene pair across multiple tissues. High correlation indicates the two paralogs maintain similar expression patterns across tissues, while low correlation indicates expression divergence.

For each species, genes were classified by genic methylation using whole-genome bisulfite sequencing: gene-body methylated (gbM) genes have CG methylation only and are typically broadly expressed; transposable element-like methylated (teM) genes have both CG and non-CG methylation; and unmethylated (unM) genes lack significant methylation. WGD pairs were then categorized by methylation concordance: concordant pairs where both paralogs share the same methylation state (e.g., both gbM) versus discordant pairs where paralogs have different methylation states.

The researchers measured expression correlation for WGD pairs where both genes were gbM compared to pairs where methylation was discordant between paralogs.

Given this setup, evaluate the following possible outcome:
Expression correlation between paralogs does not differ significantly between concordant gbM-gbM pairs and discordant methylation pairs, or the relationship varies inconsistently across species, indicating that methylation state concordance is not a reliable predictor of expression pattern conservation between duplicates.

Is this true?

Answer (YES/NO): NO